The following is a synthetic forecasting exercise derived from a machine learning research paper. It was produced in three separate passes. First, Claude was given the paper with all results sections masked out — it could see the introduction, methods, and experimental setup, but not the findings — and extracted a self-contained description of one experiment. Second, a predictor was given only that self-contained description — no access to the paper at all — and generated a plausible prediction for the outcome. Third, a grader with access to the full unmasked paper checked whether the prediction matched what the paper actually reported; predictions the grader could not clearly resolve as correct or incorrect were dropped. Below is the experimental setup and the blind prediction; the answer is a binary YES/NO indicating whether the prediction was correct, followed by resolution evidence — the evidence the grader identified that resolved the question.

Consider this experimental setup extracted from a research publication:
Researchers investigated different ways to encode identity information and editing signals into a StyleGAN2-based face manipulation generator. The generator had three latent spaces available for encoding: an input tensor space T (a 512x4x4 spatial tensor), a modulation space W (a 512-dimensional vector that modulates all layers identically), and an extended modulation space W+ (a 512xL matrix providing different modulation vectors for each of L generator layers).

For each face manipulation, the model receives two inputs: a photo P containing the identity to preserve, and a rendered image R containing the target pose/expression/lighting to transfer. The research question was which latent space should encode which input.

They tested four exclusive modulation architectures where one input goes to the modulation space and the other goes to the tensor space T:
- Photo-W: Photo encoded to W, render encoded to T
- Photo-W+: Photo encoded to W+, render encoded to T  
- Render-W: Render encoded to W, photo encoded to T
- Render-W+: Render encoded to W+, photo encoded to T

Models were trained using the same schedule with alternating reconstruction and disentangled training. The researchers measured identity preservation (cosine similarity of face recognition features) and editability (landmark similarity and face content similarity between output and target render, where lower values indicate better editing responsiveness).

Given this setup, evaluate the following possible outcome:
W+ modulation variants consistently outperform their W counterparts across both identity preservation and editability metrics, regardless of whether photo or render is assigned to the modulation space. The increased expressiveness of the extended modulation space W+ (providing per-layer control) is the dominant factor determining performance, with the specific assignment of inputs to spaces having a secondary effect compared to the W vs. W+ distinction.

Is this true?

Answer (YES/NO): NO